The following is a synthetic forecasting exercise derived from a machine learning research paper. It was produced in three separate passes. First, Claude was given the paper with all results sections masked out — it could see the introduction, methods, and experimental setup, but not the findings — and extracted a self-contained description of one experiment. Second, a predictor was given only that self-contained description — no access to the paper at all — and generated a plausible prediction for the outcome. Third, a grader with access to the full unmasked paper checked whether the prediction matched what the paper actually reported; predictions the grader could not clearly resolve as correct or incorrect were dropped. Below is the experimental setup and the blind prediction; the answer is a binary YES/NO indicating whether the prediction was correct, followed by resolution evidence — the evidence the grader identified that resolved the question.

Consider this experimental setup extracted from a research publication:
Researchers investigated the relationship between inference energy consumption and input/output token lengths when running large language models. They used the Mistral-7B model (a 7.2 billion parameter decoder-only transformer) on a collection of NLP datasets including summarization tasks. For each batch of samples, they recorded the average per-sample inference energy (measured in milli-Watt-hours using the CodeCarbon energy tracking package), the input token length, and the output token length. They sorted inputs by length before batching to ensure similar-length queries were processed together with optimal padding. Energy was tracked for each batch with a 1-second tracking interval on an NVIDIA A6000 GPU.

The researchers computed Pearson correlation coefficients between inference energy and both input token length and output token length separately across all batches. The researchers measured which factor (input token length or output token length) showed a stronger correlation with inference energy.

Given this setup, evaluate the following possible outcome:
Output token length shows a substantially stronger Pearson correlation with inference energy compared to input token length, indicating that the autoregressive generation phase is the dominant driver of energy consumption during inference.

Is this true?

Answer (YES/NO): YES